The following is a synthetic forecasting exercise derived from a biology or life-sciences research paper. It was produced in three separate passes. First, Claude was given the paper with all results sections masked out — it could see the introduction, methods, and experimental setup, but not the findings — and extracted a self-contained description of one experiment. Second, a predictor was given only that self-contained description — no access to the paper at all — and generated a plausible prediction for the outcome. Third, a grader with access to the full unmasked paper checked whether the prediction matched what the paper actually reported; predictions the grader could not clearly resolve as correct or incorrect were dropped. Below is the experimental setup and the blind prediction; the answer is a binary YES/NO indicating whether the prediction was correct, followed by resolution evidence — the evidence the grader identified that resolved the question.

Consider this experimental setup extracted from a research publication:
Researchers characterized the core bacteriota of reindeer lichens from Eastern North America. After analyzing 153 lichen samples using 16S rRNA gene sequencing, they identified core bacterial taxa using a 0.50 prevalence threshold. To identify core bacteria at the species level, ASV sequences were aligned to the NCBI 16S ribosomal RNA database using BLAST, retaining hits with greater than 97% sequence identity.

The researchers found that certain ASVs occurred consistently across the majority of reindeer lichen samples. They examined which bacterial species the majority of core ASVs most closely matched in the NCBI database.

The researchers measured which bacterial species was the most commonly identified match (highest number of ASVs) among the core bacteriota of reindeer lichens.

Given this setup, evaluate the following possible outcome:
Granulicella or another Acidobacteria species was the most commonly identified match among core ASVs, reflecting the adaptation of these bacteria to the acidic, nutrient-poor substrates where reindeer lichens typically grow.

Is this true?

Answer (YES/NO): NO